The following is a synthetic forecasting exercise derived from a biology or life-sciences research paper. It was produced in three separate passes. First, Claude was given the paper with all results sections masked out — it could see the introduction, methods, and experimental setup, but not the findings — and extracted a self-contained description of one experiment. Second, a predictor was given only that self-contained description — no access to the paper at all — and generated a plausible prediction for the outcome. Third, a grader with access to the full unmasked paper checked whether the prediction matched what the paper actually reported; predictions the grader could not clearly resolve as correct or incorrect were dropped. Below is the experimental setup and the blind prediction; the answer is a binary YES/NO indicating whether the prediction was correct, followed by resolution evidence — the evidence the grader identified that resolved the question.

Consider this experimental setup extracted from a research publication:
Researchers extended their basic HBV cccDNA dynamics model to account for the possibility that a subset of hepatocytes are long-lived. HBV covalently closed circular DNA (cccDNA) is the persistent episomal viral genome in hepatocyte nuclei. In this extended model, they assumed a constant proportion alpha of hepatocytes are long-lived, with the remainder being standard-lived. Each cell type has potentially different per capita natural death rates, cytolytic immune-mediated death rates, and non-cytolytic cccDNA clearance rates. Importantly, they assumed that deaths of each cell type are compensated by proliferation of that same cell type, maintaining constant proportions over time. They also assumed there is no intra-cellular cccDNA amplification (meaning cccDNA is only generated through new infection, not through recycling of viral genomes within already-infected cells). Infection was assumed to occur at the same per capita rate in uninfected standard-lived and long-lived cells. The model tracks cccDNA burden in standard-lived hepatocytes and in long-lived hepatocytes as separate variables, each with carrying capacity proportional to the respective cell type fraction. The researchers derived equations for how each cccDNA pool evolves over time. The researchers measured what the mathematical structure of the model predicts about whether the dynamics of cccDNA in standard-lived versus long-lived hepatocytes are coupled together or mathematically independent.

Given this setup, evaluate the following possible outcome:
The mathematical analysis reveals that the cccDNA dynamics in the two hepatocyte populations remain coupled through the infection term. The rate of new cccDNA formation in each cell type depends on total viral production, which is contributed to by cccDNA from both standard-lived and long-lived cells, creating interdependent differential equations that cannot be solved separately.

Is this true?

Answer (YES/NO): YES